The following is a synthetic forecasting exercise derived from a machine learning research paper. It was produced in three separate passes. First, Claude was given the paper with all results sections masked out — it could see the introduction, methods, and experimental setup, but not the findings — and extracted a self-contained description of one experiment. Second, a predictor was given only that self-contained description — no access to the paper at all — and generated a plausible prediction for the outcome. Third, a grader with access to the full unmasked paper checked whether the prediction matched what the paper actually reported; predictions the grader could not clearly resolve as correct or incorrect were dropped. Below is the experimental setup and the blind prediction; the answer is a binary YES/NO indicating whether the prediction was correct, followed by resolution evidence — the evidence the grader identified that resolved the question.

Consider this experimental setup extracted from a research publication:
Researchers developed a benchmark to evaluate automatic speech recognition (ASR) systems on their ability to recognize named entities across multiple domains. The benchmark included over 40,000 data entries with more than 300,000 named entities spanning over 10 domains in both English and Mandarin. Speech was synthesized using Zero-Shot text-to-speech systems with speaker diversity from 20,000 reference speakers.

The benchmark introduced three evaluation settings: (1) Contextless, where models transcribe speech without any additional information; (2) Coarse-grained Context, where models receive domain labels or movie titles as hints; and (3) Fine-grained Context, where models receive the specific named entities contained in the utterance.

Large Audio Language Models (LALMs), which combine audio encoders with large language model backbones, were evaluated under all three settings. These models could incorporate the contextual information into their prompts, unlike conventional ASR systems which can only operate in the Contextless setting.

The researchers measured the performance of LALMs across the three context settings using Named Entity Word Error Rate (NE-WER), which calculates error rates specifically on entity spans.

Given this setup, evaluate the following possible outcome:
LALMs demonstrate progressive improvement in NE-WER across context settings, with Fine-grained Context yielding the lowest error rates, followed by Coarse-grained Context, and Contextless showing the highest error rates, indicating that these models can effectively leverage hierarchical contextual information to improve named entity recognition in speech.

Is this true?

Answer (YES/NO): NO